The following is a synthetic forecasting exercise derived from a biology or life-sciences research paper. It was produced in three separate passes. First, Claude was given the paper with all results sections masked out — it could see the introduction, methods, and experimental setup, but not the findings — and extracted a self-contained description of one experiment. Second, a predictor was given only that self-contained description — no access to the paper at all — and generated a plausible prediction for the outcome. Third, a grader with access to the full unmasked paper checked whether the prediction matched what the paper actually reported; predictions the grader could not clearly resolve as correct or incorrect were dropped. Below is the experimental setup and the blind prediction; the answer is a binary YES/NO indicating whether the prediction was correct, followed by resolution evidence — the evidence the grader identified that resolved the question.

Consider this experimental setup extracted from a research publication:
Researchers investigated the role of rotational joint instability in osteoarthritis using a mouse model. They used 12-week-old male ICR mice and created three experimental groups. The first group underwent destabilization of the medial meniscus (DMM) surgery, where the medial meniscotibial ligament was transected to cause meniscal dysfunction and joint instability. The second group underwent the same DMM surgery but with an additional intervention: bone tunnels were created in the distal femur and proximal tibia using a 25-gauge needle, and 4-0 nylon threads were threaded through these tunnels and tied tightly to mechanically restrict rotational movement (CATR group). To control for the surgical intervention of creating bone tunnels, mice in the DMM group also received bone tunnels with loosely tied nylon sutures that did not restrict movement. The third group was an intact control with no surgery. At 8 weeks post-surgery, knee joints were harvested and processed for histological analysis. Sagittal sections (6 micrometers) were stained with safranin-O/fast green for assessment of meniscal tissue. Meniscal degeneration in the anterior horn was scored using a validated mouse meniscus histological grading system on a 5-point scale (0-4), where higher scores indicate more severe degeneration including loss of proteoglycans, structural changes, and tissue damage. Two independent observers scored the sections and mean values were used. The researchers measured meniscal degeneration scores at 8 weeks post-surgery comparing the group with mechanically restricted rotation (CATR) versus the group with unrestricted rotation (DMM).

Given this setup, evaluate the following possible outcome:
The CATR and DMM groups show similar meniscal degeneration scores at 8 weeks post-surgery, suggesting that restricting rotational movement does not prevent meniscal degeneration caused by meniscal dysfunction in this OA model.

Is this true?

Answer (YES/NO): YES